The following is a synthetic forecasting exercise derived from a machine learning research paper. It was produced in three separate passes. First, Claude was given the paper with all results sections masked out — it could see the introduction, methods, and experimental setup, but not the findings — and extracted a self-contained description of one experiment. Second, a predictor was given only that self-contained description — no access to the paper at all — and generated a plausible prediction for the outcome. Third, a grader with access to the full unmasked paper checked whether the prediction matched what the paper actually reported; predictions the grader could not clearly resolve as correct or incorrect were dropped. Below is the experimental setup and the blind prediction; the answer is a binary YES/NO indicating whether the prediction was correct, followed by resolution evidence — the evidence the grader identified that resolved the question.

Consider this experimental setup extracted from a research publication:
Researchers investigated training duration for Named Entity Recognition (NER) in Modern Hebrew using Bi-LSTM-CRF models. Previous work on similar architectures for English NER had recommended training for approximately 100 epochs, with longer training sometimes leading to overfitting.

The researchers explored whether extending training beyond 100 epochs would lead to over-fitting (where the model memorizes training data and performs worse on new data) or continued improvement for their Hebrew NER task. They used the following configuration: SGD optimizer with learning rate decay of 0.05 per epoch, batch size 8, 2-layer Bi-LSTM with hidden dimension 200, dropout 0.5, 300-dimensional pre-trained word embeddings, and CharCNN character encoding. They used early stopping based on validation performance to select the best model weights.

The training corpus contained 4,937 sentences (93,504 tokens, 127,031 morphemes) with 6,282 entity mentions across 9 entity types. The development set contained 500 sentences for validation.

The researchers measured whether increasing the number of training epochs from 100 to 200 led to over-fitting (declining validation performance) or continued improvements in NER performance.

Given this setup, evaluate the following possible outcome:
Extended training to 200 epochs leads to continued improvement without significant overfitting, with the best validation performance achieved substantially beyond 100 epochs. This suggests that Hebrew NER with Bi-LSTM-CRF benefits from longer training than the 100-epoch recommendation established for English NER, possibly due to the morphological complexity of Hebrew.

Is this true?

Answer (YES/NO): NO